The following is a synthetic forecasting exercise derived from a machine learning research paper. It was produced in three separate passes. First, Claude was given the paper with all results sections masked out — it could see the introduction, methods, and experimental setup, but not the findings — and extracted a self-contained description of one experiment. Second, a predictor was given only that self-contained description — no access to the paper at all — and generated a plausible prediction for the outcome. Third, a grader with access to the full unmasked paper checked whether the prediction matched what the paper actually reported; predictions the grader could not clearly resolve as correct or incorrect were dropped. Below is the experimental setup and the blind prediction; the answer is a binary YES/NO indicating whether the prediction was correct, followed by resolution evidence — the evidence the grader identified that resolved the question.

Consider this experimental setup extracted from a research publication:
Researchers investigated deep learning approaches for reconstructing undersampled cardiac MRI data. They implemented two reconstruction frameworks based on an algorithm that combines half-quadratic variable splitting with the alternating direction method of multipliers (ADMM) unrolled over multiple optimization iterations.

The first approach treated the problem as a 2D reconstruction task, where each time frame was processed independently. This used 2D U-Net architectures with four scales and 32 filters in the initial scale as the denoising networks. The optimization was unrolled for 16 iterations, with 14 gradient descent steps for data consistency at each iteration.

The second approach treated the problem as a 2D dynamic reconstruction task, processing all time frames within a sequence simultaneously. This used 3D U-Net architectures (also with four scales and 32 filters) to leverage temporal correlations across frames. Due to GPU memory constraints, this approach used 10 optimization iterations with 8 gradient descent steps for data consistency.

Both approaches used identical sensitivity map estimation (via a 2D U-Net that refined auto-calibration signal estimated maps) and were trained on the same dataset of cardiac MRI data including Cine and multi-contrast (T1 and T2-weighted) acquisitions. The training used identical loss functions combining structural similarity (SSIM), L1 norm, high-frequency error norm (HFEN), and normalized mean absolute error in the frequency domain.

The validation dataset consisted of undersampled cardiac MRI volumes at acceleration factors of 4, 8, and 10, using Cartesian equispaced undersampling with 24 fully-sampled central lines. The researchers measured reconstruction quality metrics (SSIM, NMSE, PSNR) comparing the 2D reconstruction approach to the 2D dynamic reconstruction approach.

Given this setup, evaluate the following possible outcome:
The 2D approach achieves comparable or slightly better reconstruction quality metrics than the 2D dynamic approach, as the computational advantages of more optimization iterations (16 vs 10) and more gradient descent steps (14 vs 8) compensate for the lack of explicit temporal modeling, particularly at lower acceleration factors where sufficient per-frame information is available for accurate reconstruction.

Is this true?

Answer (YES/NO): NO